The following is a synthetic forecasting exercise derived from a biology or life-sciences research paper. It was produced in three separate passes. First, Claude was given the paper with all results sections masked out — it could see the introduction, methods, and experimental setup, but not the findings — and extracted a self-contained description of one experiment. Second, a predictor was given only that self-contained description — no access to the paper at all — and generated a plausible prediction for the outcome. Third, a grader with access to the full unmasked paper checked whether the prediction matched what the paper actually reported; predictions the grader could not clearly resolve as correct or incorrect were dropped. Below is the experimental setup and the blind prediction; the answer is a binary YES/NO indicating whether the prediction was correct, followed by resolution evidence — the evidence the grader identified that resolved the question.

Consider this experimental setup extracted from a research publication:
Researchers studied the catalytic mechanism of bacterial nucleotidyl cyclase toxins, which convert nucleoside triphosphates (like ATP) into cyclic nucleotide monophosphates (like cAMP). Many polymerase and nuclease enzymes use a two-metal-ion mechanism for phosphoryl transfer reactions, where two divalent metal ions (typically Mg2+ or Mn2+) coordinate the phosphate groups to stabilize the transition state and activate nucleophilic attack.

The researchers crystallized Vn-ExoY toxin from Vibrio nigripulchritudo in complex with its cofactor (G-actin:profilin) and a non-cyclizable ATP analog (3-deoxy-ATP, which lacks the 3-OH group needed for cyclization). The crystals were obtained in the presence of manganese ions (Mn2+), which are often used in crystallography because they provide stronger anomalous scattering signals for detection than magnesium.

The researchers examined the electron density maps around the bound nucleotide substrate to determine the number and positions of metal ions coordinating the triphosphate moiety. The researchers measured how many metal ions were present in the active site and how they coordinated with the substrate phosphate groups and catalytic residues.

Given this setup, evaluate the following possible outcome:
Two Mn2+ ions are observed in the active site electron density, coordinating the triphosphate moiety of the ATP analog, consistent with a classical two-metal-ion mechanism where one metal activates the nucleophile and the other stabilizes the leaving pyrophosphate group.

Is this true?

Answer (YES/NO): YES